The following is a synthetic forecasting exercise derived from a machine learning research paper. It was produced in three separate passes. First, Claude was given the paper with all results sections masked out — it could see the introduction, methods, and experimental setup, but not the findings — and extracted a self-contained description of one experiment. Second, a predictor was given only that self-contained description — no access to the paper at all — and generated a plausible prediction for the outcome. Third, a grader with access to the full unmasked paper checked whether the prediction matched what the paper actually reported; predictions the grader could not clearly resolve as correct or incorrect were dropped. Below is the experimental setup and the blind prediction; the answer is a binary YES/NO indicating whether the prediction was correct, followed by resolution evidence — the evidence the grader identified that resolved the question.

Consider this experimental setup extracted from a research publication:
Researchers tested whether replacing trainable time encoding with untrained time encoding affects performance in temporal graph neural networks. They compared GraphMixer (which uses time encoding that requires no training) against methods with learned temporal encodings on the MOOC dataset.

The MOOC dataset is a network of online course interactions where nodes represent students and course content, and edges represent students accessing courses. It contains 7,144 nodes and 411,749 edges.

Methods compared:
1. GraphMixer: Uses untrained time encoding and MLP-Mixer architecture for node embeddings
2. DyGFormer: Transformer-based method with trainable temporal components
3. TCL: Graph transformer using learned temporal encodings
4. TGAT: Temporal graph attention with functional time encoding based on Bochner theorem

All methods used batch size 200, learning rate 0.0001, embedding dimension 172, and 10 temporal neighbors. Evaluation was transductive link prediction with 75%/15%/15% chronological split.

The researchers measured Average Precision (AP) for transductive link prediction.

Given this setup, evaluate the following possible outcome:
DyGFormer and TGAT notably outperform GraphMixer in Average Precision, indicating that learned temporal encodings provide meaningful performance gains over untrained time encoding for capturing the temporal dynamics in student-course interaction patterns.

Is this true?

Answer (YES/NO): YES